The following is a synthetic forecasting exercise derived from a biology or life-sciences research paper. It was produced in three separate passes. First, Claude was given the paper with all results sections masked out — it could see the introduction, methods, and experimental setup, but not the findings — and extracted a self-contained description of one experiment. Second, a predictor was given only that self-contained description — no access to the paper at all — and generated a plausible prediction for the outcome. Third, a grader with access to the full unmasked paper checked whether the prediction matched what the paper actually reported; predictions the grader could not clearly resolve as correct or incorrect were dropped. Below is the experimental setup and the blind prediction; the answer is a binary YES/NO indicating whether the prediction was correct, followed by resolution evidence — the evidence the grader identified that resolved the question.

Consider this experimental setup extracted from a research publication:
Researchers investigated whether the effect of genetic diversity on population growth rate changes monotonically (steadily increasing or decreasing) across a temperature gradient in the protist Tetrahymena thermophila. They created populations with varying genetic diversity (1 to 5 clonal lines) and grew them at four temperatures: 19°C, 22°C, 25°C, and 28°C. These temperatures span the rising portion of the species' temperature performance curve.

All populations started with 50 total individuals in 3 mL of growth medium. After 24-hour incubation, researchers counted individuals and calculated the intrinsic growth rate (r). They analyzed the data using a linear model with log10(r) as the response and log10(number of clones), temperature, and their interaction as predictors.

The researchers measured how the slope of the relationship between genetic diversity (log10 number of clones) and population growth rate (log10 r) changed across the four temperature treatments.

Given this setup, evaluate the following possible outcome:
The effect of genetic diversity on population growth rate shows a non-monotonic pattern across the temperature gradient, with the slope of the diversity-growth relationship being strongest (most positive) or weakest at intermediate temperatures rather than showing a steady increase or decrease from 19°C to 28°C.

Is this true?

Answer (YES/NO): NO